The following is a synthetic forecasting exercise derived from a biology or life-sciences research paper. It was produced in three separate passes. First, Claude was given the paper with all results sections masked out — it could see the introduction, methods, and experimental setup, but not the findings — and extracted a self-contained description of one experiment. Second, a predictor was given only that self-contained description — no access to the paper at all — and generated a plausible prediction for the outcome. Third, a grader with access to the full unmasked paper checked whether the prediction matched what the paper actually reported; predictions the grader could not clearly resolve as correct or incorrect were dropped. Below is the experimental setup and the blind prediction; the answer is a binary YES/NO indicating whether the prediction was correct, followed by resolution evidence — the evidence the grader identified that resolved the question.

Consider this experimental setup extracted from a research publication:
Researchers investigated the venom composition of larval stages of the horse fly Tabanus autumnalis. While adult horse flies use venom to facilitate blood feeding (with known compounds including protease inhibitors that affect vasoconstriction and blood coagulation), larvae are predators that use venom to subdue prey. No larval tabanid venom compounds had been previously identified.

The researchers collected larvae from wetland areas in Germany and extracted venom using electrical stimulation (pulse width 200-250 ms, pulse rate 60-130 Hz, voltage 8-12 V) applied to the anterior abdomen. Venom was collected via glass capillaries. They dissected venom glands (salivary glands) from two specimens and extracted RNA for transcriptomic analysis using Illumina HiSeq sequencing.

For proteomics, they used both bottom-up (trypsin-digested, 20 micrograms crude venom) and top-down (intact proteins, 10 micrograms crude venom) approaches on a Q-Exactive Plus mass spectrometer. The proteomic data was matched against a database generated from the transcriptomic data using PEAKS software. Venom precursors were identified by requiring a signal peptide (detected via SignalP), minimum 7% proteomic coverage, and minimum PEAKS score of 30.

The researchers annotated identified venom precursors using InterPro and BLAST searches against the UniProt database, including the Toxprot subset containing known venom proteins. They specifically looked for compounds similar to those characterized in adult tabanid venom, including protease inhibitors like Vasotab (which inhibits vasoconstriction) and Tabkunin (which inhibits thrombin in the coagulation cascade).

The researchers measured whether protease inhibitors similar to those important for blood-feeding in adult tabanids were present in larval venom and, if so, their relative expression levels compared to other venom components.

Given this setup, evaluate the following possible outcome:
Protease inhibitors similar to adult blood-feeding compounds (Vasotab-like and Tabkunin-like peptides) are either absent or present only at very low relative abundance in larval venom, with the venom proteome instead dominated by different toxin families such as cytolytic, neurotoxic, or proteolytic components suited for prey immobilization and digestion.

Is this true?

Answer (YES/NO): YES